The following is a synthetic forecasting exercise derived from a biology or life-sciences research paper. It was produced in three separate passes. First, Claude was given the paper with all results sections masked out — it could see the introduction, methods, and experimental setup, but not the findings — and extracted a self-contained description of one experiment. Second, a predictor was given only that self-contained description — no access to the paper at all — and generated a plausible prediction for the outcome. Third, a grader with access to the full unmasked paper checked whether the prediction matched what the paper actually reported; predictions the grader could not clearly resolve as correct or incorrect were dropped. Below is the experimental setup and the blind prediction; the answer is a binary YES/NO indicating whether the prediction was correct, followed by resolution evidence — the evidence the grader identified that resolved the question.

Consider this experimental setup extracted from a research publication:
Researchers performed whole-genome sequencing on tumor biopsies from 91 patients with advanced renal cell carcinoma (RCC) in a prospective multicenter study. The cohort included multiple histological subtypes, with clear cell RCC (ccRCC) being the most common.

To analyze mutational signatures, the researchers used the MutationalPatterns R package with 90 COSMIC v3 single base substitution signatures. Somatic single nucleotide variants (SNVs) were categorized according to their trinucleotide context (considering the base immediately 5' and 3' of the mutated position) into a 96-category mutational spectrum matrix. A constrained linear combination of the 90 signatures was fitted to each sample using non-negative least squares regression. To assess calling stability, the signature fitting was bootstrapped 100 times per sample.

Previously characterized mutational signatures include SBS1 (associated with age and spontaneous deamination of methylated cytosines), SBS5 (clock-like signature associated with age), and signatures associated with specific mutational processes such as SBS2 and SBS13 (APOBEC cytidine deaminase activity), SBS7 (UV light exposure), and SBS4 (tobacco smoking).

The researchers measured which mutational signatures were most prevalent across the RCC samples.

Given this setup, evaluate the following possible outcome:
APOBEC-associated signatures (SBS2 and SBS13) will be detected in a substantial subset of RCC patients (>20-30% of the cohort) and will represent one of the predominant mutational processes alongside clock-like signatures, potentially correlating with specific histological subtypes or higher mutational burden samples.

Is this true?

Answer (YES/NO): NO